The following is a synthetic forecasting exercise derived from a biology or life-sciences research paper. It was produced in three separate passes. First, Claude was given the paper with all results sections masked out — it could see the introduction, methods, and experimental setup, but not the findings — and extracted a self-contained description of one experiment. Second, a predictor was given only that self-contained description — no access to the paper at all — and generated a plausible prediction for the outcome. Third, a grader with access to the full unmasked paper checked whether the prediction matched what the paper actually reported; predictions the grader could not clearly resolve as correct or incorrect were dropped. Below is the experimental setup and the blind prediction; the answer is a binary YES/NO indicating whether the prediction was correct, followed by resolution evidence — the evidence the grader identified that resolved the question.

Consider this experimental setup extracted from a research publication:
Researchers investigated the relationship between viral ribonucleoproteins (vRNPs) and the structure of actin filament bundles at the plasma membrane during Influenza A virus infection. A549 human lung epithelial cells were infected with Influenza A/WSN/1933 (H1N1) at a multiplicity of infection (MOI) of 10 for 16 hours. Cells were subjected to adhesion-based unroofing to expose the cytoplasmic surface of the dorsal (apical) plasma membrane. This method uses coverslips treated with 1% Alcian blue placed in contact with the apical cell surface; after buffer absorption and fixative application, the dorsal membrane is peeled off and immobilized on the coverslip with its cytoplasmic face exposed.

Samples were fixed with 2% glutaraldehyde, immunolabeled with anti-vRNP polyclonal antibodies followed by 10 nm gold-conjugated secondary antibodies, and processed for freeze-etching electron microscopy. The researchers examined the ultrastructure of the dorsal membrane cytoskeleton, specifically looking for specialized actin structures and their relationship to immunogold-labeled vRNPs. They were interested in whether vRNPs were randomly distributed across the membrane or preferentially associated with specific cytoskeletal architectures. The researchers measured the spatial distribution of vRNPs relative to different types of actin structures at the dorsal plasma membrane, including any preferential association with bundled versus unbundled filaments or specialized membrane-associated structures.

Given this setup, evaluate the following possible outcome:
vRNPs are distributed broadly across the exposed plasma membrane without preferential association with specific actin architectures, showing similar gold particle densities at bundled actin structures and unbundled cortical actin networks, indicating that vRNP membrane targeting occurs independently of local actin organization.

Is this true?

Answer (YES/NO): NO